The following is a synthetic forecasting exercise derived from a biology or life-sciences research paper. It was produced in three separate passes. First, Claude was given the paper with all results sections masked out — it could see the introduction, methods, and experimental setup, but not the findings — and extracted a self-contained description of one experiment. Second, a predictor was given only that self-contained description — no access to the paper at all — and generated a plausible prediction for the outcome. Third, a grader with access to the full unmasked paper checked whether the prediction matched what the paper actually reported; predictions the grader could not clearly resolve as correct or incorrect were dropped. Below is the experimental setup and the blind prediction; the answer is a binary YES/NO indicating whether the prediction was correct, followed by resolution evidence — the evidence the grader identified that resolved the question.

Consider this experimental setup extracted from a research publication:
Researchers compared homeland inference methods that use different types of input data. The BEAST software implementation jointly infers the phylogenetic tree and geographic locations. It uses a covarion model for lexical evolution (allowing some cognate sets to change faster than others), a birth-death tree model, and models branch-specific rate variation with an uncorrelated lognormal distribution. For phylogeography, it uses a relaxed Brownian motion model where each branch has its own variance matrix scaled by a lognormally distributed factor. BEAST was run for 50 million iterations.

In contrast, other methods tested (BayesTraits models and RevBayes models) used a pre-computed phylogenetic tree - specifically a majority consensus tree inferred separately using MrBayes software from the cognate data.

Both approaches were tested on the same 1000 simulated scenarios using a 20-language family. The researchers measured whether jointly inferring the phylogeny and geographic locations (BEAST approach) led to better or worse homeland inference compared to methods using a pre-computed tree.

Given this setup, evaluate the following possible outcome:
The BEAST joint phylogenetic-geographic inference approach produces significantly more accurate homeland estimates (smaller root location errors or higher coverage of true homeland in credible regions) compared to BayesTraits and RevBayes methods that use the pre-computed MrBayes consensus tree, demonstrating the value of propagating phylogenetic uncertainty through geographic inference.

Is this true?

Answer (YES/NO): NO